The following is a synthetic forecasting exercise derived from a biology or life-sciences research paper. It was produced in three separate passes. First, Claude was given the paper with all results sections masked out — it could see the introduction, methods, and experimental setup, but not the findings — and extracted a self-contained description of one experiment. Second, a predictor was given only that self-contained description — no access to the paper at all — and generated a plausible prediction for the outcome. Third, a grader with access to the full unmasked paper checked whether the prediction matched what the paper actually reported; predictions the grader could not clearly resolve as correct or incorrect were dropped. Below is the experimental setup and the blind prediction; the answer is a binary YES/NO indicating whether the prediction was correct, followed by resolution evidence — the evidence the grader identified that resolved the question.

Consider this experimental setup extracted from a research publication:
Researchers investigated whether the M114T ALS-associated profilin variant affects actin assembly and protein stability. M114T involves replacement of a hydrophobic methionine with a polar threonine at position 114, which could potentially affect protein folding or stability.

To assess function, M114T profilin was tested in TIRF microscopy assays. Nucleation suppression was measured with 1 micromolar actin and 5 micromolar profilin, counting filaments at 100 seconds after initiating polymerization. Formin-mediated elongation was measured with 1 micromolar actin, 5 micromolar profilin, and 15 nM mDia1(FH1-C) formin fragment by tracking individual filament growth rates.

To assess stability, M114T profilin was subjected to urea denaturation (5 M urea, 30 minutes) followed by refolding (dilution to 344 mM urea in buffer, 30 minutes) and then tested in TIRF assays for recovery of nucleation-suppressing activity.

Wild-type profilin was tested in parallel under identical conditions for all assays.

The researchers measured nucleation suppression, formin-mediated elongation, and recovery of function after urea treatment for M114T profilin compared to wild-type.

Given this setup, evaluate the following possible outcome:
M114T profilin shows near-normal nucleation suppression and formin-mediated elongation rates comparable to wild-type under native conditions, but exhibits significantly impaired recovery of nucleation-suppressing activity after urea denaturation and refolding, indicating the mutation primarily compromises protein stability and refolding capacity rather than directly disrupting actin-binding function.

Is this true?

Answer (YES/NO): NO